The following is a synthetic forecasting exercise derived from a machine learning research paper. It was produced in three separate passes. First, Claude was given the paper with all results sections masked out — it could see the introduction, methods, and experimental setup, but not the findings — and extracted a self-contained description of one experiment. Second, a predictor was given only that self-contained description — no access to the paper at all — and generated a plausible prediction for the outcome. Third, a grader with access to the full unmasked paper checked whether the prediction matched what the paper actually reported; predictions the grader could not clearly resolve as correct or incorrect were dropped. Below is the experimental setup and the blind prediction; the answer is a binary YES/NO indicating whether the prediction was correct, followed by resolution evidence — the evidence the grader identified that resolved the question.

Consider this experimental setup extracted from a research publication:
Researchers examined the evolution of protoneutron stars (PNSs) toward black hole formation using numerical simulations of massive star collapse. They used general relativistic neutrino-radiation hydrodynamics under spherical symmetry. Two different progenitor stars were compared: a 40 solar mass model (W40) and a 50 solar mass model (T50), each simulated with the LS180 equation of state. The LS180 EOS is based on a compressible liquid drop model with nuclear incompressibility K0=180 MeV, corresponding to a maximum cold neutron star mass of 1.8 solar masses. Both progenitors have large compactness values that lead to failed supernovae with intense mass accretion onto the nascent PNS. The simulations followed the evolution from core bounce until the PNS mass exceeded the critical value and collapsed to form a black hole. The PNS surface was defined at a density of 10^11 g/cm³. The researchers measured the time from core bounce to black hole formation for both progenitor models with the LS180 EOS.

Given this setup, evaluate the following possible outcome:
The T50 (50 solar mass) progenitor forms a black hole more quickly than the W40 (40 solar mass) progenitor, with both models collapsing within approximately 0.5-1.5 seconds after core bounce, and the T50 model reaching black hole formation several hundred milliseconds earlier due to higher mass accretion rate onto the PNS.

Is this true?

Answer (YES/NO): NO